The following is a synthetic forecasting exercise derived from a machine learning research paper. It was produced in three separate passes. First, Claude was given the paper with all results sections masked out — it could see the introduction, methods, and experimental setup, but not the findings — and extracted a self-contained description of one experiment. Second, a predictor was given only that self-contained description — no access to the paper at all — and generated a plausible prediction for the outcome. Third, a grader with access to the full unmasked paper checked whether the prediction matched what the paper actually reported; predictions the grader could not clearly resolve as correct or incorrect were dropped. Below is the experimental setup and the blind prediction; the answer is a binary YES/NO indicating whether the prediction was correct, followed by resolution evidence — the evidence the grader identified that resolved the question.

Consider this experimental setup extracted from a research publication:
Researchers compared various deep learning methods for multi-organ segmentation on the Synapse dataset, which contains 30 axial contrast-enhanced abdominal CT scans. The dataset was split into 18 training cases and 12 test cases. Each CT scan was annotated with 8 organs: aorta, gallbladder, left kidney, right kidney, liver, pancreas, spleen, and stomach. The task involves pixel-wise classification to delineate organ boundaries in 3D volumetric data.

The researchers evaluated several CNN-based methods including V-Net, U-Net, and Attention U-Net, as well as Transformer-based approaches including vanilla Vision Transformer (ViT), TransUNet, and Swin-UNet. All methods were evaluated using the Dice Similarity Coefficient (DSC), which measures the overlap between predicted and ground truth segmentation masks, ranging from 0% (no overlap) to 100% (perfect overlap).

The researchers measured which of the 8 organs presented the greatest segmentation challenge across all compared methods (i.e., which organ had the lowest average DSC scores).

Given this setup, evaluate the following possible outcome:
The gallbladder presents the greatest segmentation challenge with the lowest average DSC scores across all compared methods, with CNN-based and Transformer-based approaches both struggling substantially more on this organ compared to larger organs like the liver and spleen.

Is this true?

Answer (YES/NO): NO